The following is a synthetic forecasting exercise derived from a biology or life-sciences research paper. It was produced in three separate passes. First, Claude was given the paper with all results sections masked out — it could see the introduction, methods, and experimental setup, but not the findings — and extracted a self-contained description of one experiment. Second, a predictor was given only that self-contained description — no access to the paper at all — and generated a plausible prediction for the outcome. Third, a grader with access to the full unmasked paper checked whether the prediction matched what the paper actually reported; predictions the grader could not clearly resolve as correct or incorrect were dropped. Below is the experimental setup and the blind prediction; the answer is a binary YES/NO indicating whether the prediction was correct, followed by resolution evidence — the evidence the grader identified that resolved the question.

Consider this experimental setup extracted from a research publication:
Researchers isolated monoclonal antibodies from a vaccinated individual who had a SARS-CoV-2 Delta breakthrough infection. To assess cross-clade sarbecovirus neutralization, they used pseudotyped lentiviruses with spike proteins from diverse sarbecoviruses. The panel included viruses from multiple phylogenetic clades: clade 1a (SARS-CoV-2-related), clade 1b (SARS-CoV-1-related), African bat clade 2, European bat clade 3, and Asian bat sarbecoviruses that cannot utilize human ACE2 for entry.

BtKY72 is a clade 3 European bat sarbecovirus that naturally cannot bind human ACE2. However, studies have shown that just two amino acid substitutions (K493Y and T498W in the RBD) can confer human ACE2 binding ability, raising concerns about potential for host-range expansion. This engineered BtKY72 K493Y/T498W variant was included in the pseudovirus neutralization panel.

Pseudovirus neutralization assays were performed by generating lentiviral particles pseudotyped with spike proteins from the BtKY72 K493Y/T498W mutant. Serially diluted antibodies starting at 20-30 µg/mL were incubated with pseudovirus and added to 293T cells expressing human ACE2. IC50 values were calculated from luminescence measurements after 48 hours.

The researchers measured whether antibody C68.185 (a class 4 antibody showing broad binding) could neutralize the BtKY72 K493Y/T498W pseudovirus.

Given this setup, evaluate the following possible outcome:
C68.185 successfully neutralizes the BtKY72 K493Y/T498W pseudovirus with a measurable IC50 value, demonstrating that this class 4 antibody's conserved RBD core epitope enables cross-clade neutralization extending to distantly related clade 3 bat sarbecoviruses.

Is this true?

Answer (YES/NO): NO